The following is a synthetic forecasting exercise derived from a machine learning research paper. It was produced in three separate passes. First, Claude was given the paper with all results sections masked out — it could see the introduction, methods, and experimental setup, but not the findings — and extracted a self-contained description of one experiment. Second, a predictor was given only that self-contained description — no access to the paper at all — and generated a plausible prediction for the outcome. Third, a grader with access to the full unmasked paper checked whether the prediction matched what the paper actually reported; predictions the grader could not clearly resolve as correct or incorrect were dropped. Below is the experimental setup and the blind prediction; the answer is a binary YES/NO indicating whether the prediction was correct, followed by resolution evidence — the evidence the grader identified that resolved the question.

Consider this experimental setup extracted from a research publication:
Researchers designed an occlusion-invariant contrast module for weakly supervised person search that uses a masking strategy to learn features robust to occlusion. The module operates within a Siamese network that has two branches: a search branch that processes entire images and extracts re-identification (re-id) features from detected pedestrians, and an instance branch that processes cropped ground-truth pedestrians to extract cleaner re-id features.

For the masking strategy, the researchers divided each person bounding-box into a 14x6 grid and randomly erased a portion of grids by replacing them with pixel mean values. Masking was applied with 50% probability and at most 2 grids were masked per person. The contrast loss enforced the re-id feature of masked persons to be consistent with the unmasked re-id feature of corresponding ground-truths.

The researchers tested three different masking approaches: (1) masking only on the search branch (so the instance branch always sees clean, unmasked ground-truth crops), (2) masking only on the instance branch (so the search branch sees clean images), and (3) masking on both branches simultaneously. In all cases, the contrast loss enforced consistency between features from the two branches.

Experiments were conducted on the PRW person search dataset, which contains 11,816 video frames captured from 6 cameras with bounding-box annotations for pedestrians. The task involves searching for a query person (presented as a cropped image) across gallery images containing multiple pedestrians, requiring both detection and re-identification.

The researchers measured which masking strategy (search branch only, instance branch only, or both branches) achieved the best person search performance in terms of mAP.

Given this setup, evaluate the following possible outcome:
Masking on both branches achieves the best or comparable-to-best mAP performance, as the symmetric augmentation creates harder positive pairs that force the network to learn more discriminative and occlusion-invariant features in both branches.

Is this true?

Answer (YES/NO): NO